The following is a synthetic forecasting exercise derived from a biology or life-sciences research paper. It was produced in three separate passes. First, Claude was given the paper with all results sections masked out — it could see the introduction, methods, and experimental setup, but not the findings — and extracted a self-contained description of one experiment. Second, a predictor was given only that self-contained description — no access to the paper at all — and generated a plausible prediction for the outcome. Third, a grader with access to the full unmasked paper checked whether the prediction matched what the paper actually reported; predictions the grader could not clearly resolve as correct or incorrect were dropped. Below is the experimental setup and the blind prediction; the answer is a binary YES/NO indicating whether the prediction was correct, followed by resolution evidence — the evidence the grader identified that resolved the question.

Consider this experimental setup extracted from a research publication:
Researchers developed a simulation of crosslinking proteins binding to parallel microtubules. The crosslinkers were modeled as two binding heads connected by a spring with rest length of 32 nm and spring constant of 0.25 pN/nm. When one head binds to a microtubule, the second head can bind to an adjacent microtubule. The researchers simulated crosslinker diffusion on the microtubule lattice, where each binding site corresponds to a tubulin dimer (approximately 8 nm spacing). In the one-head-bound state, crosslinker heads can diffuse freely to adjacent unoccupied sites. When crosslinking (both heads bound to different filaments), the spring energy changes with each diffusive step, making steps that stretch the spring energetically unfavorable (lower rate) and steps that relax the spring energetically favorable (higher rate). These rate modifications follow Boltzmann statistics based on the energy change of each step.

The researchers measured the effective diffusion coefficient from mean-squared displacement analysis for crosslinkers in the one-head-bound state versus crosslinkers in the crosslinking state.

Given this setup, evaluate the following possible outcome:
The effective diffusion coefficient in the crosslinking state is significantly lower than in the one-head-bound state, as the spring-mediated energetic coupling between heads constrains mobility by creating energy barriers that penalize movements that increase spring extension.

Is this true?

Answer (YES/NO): YES